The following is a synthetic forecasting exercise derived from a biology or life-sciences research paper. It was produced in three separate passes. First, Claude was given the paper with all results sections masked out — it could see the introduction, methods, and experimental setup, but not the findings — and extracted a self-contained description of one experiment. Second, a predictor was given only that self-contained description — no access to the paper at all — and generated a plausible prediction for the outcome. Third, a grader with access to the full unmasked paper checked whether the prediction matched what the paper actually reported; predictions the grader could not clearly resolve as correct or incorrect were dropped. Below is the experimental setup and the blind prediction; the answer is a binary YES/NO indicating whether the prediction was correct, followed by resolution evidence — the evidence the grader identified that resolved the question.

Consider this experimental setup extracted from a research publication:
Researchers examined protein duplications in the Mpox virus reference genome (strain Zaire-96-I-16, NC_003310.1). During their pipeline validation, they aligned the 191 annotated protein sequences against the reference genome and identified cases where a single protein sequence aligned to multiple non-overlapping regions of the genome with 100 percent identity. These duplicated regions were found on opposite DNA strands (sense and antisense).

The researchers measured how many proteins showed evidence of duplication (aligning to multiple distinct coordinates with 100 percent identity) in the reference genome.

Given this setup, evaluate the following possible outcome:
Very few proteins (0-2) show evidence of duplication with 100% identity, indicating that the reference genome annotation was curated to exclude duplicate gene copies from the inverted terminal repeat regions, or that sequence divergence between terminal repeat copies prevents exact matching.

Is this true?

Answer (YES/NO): NO